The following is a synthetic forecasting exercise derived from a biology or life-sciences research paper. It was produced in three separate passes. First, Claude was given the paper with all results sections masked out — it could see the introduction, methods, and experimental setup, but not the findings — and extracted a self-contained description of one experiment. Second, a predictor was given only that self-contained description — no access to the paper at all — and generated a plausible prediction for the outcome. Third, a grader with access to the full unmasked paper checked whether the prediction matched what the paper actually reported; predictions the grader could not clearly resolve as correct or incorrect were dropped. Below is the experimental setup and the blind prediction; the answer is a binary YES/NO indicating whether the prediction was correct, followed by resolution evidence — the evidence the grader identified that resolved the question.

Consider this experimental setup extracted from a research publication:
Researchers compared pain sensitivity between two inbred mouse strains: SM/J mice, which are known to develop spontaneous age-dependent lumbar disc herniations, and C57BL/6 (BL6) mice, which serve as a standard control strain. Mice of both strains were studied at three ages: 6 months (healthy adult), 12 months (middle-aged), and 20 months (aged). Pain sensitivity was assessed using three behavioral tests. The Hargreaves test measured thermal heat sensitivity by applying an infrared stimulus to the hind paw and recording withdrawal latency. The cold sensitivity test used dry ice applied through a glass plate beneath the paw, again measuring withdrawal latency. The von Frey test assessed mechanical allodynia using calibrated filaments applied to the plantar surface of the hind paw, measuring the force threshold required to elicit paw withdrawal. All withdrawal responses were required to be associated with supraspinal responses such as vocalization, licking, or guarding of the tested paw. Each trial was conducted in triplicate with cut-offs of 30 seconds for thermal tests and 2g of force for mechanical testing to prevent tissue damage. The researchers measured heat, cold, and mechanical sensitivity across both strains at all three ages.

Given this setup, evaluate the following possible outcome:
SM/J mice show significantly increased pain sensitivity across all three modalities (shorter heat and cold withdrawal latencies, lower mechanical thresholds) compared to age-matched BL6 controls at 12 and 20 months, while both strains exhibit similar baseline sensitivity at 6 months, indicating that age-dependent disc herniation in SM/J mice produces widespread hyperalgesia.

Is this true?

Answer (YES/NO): NO